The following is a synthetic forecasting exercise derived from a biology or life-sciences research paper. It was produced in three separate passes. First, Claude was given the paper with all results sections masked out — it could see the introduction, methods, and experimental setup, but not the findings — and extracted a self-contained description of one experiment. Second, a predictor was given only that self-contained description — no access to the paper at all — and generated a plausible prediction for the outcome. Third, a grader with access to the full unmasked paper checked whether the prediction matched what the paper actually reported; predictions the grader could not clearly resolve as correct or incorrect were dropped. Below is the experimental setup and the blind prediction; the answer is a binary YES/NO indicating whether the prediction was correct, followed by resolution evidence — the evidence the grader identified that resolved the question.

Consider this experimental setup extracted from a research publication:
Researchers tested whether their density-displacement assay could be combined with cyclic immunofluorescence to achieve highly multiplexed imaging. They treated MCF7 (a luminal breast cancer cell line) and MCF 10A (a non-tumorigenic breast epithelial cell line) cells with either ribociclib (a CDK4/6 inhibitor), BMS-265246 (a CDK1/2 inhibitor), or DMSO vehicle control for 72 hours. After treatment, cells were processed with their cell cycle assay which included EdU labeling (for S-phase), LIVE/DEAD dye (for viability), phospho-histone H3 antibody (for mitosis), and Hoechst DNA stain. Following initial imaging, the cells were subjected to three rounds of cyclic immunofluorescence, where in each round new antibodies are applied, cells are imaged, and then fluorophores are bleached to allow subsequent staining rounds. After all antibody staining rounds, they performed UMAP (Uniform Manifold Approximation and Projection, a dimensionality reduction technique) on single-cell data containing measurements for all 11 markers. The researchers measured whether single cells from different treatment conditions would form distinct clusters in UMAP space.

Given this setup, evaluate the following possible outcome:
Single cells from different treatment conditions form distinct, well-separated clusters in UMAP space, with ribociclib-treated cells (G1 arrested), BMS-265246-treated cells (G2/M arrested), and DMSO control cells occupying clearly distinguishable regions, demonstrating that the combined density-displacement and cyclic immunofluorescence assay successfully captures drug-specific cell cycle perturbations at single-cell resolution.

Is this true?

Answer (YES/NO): NO